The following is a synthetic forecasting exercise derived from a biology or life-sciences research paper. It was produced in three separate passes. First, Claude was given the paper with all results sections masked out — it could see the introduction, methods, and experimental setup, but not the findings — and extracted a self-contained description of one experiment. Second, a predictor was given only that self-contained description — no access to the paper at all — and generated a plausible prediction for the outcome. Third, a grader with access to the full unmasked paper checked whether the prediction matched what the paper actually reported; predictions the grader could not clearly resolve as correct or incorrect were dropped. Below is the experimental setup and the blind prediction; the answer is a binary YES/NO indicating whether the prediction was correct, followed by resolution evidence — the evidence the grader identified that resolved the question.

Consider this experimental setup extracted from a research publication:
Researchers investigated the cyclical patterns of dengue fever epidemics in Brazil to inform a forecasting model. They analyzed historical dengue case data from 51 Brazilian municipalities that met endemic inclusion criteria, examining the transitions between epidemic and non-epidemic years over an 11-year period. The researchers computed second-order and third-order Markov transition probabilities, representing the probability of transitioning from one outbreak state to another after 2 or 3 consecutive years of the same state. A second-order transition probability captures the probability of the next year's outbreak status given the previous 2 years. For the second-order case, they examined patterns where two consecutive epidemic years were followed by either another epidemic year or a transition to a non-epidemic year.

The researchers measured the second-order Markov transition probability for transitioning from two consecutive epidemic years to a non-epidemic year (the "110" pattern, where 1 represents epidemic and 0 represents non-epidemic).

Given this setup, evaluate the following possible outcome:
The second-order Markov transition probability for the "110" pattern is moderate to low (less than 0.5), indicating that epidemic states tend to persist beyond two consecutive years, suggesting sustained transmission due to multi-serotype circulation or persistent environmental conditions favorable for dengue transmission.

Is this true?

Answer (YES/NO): NO